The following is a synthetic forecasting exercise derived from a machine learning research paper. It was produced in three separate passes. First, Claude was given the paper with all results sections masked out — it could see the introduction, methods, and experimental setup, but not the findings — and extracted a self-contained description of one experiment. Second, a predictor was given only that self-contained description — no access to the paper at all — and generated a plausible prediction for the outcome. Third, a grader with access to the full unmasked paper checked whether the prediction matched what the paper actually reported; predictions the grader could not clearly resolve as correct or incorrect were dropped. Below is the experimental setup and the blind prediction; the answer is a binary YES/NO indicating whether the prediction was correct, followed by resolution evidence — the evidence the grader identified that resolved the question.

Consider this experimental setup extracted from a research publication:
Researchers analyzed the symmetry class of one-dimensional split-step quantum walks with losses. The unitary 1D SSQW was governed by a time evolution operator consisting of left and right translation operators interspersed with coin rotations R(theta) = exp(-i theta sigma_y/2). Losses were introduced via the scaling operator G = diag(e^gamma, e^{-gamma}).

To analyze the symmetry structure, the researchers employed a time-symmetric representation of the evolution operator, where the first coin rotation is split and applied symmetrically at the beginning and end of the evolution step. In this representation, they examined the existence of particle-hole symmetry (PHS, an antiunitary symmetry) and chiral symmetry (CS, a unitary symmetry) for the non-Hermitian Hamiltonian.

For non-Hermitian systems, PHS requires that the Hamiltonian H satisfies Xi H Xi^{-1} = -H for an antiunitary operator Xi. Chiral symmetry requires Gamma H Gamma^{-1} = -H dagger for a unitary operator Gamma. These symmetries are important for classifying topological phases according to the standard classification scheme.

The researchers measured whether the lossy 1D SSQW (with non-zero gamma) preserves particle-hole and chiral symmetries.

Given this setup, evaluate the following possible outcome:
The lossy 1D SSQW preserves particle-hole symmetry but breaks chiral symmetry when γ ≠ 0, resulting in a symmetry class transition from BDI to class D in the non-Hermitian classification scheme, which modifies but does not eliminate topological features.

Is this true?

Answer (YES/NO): NO